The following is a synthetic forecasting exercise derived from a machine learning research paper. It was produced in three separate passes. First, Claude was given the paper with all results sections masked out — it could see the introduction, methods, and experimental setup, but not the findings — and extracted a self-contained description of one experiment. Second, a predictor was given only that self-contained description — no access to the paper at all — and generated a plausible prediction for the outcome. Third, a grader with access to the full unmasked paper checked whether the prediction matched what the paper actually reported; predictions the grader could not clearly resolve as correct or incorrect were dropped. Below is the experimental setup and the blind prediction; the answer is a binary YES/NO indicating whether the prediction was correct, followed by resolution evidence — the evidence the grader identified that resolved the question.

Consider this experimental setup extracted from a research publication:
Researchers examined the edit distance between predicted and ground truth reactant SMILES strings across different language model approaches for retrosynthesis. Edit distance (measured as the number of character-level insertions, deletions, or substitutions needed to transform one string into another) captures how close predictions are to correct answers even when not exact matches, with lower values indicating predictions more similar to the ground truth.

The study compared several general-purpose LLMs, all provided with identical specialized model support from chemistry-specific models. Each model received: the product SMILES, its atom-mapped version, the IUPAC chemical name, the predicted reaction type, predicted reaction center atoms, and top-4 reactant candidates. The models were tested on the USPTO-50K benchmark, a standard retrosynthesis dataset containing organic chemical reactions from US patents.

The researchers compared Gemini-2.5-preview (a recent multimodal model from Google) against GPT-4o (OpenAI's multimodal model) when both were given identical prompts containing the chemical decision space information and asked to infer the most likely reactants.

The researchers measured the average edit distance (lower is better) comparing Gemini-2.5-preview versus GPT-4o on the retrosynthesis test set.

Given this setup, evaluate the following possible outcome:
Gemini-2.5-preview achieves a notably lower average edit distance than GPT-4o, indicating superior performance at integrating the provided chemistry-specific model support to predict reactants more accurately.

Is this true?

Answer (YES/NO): YES